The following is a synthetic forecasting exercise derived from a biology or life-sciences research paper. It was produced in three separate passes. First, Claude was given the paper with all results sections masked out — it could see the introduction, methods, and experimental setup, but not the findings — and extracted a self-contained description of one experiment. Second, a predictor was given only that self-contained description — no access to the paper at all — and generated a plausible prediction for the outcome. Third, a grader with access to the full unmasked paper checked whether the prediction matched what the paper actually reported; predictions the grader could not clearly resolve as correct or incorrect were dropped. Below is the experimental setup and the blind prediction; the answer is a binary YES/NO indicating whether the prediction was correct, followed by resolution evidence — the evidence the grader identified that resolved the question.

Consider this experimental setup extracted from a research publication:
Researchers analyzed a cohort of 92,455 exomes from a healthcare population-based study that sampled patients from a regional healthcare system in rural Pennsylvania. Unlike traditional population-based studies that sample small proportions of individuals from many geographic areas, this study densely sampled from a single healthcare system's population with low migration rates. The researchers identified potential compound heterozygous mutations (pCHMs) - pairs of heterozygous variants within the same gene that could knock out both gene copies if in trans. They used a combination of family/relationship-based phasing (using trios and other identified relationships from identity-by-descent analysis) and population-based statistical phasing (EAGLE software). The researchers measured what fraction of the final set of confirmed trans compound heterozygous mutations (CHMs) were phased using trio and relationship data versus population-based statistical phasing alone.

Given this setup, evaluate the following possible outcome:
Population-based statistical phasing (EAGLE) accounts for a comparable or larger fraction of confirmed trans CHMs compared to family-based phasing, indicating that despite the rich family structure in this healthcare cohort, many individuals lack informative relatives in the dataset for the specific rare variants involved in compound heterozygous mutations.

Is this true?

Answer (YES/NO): YES